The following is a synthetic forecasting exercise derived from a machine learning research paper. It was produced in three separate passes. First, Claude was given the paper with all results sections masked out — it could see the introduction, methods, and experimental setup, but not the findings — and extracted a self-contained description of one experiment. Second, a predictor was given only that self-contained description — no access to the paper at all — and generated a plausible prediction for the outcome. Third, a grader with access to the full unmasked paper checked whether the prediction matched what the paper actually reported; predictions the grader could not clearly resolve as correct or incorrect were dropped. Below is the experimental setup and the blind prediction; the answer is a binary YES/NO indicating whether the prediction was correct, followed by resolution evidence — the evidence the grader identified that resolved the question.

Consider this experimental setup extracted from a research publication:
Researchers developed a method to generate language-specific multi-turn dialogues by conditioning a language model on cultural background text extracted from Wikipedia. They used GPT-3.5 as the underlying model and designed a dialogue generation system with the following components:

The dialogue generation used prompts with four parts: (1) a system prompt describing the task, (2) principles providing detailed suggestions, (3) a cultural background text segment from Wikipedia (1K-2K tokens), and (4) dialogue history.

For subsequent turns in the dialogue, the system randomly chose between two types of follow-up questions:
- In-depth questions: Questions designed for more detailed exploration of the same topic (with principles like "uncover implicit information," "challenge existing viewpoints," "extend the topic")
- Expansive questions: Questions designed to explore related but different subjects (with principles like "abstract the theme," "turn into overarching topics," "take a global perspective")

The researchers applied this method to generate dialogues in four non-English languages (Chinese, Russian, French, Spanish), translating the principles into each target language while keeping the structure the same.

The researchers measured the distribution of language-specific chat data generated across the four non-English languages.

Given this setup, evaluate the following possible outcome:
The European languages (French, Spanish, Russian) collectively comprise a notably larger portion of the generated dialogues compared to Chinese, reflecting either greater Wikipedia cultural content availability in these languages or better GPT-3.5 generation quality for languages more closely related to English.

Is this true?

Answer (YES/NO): NO